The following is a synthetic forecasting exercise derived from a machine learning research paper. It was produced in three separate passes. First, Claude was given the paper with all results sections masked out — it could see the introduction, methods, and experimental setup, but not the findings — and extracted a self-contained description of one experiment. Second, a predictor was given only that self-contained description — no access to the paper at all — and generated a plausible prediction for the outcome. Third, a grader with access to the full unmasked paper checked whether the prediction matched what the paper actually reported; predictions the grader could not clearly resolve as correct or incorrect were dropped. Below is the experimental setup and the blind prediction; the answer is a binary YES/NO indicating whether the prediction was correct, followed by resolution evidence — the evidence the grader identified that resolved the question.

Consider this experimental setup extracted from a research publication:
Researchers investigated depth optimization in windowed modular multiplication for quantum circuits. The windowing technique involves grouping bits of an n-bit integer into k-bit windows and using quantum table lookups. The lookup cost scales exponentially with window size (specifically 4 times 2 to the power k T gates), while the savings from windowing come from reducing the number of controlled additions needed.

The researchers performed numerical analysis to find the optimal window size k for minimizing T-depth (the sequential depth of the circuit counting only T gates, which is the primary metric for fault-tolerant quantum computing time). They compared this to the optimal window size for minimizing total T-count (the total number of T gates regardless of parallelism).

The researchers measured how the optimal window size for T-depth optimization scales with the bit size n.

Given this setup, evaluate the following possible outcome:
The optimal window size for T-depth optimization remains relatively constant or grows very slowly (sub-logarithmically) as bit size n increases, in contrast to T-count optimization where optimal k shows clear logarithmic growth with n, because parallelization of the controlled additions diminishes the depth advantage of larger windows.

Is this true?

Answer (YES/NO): YES